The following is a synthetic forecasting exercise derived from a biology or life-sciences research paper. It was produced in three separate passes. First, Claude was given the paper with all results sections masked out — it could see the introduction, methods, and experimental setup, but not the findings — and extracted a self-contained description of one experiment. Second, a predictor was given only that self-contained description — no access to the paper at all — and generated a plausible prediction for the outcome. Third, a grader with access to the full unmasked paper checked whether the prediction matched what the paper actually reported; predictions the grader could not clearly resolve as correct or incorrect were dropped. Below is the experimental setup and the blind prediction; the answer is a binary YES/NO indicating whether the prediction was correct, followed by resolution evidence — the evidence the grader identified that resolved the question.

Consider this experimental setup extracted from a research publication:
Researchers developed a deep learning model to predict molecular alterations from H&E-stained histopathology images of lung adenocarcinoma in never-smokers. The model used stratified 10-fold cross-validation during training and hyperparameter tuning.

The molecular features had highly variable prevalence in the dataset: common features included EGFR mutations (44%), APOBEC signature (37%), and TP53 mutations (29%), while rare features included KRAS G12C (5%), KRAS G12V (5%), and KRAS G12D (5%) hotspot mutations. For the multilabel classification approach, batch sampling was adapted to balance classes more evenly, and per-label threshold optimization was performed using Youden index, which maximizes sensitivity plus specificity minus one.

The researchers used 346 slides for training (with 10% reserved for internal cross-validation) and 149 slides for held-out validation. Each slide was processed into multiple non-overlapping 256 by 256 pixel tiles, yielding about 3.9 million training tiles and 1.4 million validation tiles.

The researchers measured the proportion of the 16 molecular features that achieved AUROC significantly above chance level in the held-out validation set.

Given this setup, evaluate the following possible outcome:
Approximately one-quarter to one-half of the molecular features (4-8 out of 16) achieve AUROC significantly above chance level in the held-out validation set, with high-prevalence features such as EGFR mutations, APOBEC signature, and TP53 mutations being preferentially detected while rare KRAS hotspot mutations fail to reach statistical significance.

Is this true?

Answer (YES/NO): NO